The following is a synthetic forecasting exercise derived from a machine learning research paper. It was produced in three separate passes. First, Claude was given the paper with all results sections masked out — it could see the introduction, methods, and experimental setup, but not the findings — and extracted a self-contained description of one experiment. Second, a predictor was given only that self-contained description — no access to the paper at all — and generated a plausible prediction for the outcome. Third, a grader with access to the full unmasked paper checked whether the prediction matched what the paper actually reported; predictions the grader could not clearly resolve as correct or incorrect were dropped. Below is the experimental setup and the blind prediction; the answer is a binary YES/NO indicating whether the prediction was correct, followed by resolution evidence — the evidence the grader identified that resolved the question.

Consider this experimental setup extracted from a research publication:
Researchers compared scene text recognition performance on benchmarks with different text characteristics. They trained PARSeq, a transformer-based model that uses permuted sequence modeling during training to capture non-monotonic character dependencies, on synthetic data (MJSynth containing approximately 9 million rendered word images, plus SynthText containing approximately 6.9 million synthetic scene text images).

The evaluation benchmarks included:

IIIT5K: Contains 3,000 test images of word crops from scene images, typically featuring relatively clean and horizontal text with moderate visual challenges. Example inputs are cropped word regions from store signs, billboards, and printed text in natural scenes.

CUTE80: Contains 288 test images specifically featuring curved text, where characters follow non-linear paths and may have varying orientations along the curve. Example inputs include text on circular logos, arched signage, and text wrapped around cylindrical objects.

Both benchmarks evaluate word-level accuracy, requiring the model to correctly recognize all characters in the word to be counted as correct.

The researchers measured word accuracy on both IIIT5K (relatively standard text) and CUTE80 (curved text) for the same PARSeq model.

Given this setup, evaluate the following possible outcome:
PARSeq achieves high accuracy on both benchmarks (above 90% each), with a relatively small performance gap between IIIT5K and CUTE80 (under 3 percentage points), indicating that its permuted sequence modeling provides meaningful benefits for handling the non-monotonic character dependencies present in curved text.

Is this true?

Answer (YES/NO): NO